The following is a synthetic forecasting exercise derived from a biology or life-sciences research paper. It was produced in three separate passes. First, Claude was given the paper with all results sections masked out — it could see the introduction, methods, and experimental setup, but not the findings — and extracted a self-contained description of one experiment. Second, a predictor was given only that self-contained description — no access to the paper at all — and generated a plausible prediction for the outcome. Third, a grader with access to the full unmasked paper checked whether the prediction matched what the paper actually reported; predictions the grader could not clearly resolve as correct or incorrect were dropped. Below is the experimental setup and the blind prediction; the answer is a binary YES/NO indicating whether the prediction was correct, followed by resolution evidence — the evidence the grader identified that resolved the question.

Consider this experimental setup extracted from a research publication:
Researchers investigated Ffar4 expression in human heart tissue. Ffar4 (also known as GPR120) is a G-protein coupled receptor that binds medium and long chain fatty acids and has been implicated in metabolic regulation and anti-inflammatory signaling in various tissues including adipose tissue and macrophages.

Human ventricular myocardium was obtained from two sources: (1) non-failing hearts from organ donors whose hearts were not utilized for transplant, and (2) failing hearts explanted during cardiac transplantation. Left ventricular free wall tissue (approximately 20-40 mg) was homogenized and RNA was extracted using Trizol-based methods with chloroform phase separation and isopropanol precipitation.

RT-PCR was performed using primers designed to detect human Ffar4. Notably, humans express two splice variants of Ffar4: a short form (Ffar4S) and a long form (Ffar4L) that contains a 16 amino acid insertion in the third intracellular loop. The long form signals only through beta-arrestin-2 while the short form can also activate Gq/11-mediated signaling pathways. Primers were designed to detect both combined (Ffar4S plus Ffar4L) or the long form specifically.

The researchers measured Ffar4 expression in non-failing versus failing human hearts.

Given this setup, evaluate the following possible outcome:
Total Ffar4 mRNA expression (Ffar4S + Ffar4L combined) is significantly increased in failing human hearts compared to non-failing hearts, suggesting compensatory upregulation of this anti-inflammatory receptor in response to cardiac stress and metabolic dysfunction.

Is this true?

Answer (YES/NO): NO